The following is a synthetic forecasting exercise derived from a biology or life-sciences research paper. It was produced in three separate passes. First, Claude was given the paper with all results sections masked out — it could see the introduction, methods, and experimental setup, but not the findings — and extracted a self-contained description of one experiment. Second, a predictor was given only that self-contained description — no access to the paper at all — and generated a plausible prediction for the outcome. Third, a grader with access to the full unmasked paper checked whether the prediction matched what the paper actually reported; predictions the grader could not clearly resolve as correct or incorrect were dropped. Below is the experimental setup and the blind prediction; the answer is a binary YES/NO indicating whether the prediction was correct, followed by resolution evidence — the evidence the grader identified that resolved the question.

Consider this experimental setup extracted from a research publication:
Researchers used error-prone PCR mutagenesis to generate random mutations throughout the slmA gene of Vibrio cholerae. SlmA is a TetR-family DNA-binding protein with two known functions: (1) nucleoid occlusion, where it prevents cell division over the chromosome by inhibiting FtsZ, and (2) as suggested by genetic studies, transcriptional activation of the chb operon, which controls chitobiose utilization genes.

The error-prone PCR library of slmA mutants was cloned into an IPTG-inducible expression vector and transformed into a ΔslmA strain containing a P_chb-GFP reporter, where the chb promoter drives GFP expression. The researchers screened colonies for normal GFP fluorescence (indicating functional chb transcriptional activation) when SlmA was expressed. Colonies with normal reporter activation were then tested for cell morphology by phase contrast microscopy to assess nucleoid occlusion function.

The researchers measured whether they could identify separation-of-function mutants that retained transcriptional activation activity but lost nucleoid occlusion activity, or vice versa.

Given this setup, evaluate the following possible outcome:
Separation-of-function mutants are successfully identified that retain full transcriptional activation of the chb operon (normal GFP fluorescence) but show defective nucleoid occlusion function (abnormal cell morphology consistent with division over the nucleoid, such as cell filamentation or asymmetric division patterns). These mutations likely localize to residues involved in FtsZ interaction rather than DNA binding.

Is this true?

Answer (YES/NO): YES